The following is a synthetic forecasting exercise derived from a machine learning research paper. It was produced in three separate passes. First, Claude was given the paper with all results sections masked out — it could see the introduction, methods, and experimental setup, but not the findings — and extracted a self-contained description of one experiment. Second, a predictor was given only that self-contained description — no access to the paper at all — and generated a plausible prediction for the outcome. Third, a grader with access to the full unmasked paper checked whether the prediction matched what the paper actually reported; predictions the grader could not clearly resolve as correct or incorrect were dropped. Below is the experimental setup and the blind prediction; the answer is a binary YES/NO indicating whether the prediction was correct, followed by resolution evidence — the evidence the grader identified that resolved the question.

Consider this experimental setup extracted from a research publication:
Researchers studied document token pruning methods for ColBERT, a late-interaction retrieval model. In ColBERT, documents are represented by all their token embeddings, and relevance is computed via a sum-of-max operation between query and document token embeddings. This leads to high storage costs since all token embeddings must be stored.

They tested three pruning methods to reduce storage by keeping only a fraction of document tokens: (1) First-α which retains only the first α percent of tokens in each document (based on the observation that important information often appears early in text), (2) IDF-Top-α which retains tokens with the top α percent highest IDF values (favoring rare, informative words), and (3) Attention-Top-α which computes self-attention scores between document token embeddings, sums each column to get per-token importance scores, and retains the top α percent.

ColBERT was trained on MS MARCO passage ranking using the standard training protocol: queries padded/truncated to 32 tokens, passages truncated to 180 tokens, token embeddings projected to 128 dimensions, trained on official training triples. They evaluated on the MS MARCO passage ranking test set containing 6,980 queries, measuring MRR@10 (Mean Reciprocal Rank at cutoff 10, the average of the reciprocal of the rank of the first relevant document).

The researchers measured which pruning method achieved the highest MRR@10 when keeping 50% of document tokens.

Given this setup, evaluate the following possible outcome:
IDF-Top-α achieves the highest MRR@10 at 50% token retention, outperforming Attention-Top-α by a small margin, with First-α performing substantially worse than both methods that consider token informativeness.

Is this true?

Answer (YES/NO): NO